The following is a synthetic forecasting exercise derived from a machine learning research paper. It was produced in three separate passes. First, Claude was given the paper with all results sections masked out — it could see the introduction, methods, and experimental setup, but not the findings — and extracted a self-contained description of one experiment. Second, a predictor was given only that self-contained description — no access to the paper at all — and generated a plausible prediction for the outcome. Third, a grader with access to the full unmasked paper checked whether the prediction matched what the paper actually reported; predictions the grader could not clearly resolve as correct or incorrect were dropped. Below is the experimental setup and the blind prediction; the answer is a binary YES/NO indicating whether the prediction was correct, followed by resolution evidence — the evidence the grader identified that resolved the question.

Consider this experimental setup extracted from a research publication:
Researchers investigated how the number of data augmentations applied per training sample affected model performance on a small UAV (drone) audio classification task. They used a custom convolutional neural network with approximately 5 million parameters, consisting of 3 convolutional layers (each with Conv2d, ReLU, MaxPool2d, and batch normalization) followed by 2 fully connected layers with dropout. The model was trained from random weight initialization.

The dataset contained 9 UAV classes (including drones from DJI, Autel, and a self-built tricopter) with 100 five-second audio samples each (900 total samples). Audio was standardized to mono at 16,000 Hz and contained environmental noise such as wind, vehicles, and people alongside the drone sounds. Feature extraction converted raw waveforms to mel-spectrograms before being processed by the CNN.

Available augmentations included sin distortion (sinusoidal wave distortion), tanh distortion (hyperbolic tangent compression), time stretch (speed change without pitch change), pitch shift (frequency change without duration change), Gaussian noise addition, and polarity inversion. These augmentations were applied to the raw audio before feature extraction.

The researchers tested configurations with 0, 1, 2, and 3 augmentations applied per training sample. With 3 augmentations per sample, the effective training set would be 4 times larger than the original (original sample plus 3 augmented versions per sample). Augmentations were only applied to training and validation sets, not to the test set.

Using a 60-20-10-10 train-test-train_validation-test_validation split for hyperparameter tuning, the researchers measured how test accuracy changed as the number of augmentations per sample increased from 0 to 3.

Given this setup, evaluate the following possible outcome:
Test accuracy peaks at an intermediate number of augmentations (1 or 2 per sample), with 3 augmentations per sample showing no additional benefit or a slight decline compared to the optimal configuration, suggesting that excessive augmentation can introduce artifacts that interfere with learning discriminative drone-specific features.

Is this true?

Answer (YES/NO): NO